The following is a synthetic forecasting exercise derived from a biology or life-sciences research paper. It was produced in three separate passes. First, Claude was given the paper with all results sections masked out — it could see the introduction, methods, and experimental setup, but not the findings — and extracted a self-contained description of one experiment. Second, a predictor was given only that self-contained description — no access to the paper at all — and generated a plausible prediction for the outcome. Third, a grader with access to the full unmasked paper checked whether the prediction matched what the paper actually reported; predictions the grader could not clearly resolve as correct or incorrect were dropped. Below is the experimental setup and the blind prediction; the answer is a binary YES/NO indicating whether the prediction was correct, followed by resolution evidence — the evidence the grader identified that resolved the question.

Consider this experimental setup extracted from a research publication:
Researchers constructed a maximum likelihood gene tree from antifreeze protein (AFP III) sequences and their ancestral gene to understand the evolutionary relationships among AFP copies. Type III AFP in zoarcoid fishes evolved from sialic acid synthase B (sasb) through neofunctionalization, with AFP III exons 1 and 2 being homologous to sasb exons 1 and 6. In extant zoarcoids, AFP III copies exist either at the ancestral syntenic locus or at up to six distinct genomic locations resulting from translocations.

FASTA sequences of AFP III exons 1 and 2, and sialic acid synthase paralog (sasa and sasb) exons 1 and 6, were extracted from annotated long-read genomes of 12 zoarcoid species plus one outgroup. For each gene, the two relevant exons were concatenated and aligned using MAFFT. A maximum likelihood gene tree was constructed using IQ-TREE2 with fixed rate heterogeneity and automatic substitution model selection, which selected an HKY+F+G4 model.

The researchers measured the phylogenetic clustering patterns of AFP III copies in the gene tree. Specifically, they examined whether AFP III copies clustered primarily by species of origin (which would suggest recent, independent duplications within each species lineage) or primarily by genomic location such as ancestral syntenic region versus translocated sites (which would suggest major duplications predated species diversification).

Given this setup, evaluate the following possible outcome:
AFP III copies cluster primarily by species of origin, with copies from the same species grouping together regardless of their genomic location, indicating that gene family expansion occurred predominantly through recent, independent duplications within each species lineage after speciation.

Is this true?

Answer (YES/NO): NO